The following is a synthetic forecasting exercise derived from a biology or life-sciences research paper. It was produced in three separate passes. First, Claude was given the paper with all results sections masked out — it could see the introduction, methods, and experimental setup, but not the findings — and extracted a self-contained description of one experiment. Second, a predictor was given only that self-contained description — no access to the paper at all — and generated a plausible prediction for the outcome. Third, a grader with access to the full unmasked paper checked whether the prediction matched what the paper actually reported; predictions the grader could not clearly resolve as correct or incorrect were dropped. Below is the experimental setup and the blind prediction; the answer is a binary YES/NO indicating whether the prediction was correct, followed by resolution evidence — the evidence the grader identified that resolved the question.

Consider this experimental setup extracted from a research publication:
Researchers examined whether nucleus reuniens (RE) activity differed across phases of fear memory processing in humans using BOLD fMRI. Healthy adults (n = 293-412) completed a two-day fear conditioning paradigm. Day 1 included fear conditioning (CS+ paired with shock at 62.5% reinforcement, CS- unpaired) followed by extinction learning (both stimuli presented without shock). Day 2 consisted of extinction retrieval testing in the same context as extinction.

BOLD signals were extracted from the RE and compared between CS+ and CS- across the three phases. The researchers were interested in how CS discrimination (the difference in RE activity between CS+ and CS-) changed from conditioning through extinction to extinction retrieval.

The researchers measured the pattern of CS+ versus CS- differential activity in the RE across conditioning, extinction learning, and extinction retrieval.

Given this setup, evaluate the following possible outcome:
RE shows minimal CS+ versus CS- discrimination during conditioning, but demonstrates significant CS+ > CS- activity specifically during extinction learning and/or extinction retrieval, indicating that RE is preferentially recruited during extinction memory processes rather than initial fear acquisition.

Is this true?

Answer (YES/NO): NO